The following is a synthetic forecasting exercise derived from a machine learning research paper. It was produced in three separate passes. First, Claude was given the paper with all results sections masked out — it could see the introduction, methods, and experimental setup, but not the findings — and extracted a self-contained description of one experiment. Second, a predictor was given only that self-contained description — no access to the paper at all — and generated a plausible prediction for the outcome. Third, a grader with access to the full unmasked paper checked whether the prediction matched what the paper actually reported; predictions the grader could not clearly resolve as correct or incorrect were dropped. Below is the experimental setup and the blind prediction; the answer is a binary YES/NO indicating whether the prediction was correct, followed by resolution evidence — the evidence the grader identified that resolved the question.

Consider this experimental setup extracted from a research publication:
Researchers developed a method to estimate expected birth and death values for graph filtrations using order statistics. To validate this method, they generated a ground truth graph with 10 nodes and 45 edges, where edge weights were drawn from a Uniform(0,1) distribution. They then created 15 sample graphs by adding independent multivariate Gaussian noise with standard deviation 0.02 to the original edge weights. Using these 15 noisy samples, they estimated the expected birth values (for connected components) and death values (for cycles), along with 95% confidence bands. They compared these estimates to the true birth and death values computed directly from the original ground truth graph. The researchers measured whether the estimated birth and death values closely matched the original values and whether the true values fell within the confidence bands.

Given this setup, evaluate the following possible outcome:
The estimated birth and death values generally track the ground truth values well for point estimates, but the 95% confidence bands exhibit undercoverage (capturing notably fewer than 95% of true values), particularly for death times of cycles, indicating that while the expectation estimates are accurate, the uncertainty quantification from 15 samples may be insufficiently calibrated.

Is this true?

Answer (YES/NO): NO